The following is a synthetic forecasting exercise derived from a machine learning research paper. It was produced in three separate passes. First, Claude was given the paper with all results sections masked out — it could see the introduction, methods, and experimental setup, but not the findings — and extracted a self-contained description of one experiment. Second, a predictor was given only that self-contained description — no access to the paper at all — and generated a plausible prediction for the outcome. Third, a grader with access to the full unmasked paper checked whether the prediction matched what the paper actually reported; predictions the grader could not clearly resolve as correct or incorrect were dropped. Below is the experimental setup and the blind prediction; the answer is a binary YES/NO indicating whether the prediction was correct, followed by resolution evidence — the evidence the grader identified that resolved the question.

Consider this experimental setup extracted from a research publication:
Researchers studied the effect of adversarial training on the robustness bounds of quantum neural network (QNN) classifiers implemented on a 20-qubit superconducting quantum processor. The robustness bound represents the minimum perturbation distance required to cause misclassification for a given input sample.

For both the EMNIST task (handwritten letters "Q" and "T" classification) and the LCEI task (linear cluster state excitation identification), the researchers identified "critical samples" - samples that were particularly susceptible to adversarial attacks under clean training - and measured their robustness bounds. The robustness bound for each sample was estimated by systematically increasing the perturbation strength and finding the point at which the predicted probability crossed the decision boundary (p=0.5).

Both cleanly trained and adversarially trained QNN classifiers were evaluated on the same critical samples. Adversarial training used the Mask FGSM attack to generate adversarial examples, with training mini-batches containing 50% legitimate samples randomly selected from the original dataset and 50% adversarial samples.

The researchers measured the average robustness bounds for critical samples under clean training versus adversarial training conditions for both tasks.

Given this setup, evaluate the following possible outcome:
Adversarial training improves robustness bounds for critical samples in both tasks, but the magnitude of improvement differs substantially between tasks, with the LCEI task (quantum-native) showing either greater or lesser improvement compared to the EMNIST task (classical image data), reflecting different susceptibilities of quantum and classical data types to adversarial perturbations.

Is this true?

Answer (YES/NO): NO